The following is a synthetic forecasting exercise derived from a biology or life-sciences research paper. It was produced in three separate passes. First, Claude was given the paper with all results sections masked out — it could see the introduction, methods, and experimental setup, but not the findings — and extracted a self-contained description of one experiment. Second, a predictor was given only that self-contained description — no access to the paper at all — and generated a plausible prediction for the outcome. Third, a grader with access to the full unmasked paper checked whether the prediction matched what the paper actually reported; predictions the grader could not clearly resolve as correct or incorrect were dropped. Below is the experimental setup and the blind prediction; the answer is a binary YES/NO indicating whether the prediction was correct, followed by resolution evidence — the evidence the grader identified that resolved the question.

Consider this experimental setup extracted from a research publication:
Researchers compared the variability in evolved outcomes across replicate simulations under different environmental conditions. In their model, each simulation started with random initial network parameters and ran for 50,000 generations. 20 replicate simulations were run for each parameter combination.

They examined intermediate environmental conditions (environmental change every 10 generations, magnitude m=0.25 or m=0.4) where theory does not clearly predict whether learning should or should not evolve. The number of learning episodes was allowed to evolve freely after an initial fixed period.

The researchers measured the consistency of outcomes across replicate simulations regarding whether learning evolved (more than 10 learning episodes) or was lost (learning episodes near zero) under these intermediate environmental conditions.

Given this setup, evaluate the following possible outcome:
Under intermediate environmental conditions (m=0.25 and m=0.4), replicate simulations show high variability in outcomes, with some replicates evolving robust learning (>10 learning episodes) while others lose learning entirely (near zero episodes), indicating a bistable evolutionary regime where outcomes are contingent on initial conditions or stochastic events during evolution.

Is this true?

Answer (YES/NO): YES